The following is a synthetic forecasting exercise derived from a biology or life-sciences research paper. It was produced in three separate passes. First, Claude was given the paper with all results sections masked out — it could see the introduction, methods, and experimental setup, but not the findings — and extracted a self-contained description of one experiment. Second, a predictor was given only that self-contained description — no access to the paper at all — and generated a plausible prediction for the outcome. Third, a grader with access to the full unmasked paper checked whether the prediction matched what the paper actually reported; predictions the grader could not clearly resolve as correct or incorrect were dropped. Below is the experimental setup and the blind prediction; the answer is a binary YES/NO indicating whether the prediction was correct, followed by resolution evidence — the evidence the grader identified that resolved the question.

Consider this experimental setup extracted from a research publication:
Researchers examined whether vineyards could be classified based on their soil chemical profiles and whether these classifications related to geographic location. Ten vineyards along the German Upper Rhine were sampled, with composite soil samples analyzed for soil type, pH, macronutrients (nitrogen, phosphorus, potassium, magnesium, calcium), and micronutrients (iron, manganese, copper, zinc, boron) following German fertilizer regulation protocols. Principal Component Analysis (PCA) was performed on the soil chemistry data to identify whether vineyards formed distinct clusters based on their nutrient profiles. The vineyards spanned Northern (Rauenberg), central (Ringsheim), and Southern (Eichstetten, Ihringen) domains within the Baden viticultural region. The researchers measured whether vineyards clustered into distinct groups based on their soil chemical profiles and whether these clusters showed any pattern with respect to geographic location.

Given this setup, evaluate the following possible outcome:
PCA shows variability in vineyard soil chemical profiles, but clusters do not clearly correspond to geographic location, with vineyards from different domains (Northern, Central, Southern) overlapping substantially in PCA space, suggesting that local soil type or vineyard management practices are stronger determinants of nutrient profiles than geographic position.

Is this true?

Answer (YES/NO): YES